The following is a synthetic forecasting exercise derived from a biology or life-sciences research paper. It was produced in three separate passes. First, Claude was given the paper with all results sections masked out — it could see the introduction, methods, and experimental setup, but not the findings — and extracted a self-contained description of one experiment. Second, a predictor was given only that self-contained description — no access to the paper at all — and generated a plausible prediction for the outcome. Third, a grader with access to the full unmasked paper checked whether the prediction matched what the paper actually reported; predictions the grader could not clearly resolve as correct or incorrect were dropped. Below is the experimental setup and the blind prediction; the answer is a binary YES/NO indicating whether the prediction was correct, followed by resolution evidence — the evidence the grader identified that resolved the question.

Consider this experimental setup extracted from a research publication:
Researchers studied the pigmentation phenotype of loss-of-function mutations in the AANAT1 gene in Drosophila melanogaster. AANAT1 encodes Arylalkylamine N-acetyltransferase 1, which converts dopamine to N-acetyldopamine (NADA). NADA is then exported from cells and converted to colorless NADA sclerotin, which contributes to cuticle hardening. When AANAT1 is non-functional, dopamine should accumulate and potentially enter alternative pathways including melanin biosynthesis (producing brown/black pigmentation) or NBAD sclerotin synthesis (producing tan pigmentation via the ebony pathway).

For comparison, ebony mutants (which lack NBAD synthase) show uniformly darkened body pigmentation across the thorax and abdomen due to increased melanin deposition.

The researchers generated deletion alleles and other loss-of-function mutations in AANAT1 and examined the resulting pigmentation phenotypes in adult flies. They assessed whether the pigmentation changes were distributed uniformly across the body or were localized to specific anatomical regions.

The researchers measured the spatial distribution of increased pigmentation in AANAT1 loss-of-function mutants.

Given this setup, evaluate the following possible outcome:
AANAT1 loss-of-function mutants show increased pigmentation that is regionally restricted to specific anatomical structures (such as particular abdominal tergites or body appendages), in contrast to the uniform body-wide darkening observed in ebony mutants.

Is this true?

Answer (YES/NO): YES